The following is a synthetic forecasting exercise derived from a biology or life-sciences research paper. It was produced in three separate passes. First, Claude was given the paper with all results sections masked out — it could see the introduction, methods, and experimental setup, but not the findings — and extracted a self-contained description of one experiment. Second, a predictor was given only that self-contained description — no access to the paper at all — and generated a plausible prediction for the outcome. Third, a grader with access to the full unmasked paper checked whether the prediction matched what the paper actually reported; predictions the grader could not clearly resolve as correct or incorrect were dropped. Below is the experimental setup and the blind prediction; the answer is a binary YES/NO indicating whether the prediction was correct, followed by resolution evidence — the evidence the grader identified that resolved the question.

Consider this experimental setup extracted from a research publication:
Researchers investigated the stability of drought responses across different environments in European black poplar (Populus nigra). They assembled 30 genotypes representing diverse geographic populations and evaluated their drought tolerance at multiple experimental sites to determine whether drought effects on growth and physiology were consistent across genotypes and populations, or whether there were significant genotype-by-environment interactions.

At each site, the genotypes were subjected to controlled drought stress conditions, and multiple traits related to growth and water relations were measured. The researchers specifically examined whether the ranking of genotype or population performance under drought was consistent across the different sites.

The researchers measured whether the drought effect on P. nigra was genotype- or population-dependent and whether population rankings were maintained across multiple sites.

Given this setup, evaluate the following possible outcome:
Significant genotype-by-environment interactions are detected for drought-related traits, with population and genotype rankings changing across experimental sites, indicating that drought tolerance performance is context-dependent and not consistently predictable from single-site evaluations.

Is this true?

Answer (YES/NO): NO